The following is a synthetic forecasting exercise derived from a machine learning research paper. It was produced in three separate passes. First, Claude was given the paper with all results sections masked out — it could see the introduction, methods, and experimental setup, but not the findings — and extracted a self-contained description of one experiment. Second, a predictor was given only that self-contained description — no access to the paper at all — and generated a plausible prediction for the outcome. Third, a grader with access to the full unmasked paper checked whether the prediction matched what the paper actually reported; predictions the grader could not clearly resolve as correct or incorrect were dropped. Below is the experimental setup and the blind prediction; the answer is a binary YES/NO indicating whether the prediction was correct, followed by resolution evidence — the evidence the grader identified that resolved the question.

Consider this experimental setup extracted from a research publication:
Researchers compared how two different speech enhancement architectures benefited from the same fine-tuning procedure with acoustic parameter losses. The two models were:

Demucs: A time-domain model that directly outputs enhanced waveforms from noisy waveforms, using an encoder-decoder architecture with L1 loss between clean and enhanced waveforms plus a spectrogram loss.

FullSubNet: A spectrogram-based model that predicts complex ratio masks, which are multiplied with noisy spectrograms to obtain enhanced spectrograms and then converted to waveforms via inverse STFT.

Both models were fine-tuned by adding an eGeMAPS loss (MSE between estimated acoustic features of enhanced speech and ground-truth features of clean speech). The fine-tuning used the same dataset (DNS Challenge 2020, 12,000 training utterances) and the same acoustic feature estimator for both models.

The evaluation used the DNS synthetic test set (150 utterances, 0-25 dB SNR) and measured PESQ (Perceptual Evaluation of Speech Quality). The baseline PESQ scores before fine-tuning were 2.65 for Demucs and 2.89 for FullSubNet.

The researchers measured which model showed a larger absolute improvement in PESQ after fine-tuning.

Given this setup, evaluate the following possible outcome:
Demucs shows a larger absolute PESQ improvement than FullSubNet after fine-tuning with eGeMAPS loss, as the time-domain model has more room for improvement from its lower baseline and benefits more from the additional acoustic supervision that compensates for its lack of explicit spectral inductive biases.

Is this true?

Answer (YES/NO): YES